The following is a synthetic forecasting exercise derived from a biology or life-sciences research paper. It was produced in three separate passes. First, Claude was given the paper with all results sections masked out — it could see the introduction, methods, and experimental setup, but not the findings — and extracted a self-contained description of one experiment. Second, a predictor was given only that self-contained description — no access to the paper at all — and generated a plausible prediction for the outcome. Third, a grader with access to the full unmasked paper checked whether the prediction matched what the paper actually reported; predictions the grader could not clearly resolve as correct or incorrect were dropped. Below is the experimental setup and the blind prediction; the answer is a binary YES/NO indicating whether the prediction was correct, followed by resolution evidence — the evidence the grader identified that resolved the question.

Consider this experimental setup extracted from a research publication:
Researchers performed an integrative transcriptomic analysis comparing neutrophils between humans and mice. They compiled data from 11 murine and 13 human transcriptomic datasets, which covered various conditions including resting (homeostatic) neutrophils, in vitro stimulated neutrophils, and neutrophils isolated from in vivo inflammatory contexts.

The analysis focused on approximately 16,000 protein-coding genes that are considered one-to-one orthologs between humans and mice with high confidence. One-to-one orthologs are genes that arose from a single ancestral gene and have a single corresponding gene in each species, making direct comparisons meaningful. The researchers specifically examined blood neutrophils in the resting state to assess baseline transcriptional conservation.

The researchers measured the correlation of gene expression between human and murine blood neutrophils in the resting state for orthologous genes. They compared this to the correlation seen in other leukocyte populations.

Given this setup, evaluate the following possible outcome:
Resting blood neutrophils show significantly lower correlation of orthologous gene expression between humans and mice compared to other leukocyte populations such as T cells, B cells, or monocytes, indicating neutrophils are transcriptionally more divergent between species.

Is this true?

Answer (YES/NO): NO